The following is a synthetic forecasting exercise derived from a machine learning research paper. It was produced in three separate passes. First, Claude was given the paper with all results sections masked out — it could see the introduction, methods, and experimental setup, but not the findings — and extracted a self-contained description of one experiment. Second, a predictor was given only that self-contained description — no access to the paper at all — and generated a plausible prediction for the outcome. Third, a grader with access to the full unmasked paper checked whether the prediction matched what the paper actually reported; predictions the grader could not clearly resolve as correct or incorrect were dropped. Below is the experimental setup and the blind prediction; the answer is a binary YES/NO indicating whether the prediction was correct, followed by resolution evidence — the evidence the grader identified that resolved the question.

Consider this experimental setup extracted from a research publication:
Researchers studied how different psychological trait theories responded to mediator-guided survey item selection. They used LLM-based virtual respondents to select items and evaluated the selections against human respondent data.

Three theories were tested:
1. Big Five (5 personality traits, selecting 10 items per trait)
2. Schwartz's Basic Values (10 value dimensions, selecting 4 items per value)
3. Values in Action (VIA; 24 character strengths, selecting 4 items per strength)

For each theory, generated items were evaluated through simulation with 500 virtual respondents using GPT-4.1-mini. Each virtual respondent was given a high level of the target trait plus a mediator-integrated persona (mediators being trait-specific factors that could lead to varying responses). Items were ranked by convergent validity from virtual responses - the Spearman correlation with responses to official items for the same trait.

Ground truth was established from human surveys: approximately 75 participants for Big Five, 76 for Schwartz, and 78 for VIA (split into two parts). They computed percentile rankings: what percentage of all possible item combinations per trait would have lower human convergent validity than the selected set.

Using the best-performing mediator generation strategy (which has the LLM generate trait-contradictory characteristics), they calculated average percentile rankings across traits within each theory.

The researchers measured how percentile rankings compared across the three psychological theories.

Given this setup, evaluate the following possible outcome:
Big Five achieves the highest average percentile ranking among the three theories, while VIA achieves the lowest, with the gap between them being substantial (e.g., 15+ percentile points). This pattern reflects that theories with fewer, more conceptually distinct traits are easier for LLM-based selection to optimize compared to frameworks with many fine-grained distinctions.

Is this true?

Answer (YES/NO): NO